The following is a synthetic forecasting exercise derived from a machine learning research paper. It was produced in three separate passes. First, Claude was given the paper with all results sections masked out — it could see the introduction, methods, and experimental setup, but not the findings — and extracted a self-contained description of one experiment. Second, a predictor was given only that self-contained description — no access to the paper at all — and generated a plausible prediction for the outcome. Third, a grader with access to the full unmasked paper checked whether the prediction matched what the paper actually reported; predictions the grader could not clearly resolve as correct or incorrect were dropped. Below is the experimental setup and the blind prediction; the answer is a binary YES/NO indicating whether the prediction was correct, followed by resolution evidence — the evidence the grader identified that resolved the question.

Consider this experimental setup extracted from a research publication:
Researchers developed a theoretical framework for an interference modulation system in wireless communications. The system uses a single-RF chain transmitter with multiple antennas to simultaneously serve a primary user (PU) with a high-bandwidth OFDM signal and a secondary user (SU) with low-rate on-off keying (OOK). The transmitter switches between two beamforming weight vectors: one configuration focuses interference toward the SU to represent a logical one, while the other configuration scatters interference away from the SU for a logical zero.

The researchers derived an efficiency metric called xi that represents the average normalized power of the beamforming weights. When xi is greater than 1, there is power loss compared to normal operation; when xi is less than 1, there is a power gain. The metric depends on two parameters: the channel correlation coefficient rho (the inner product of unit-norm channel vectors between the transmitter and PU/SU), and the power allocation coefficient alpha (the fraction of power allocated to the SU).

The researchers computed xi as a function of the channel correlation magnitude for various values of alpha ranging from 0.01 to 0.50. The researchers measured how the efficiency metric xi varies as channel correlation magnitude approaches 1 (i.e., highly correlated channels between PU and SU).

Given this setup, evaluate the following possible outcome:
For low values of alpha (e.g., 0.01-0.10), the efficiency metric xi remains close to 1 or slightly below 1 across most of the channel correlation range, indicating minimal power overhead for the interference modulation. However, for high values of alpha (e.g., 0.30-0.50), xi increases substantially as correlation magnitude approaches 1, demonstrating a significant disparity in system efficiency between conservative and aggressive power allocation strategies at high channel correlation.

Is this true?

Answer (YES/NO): NO